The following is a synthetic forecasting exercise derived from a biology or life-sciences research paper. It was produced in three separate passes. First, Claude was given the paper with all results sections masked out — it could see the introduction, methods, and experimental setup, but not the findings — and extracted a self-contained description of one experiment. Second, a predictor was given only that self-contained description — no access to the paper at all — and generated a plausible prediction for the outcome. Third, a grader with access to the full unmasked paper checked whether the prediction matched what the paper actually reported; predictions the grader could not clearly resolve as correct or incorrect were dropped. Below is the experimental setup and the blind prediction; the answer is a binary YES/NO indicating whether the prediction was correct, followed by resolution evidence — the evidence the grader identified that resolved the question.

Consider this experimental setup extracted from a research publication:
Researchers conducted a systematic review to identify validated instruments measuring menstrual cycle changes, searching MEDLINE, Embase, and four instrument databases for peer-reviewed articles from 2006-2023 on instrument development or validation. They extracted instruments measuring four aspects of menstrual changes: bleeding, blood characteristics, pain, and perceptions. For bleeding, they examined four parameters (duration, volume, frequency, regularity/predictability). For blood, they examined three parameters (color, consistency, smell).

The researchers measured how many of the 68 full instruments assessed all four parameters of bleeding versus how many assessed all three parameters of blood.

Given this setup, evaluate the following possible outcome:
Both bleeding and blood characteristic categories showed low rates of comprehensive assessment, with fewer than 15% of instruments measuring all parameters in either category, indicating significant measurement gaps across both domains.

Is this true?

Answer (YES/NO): YES